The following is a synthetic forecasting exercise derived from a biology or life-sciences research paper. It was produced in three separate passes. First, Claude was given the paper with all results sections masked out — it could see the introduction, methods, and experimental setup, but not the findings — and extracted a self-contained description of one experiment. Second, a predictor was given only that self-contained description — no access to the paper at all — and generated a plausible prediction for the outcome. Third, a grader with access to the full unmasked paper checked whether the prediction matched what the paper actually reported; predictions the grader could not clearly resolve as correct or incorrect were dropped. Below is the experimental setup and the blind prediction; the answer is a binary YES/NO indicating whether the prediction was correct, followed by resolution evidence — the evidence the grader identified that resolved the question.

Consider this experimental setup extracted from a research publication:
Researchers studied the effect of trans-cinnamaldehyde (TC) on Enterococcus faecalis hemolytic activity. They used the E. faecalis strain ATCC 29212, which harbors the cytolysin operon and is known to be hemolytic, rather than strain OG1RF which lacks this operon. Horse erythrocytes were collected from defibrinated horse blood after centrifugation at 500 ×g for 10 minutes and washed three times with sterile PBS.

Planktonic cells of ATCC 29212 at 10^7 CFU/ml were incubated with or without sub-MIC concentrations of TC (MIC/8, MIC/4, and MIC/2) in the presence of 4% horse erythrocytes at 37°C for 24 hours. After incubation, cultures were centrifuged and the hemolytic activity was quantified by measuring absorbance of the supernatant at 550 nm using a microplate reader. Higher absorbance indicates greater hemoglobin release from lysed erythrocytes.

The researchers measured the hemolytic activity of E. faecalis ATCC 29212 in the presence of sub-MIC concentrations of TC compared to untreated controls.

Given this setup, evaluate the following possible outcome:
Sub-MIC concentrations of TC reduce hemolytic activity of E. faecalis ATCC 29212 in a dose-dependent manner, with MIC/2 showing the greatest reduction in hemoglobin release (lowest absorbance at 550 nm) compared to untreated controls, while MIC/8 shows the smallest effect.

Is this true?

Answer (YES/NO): YES